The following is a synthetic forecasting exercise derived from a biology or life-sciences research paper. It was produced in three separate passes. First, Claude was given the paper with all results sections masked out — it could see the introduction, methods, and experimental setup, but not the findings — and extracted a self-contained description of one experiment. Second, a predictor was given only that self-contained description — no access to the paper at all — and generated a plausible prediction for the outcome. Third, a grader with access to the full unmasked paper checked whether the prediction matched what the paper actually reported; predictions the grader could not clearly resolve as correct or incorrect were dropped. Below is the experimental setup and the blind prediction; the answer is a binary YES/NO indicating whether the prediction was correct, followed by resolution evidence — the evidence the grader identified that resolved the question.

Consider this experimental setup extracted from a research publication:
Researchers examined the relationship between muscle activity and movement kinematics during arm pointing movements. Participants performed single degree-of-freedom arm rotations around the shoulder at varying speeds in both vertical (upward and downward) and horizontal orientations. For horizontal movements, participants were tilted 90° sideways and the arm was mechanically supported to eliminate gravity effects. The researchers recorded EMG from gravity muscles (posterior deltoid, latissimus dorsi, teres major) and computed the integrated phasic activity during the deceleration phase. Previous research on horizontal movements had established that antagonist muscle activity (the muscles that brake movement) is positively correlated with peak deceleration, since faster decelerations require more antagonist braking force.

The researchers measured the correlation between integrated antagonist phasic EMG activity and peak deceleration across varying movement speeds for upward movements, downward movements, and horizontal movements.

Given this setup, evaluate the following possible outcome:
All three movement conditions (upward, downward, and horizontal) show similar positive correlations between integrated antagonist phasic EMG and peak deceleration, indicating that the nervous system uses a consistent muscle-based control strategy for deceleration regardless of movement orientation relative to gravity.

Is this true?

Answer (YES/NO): NO